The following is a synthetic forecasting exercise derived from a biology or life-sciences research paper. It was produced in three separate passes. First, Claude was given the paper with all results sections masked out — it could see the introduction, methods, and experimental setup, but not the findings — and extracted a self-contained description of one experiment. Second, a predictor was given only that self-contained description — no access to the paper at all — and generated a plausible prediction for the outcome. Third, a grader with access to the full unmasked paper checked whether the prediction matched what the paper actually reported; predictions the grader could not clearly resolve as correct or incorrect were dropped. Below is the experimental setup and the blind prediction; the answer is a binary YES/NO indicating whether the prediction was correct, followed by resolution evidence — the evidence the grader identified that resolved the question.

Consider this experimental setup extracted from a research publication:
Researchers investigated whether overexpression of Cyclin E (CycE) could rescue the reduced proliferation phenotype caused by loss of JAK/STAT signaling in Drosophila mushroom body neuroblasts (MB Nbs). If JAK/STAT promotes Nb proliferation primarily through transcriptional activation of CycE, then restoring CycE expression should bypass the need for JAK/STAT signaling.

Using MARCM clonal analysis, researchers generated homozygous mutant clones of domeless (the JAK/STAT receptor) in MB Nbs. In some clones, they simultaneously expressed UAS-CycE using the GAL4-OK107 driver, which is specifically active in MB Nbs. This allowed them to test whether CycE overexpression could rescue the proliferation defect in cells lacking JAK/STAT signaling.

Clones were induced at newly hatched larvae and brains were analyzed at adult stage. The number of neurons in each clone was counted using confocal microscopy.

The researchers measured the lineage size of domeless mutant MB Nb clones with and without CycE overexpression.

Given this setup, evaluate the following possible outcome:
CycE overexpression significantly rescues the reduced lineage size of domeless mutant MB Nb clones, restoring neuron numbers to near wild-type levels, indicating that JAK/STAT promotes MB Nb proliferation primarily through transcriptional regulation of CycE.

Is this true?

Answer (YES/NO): NO